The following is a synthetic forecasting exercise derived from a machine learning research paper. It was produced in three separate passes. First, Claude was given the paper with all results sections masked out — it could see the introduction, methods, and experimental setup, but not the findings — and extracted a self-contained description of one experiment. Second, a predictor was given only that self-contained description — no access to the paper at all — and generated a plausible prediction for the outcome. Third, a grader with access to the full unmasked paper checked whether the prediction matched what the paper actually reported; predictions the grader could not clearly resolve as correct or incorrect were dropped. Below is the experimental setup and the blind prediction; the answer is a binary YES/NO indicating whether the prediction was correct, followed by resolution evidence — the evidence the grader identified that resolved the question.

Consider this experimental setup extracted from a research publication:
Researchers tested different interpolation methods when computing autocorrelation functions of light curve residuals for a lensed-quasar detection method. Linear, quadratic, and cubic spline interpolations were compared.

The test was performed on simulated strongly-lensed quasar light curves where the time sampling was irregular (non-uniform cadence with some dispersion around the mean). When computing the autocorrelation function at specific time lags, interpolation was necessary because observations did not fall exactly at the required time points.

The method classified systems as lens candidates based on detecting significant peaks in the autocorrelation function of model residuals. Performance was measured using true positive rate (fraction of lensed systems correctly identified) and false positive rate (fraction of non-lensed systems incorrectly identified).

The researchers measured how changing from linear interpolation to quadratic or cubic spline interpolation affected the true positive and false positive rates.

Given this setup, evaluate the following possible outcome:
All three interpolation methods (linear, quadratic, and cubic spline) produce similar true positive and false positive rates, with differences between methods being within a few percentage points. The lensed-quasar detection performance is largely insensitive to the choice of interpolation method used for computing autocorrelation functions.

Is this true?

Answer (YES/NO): NO